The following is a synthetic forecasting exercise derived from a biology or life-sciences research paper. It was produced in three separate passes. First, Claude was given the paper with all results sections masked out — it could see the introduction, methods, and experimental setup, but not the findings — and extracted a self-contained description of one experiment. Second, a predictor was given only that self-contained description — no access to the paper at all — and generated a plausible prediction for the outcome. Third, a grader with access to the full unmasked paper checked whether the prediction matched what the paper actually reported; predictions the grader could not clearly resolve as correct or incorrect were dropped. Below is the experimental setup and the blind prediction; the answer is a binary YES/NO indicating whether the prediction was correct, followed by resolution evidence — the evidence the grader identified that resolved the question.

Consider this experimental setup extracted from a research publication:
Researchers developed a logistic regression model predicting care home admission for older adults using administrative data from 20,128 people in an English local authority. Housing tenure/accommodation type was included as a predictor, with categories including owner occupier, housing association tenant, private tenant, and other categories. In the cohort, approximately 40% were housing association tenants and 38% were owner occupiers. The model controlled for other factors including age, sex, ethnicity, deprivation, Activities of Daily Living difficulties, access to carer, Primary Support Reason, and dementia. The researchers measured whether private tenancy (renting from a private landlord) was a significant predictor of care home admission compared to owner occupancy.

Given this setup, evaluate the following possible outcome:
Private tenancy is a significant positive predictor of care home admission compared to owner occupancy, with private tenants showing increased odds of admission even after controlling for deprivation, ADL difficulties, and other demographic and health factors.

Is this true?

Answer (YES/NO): YES